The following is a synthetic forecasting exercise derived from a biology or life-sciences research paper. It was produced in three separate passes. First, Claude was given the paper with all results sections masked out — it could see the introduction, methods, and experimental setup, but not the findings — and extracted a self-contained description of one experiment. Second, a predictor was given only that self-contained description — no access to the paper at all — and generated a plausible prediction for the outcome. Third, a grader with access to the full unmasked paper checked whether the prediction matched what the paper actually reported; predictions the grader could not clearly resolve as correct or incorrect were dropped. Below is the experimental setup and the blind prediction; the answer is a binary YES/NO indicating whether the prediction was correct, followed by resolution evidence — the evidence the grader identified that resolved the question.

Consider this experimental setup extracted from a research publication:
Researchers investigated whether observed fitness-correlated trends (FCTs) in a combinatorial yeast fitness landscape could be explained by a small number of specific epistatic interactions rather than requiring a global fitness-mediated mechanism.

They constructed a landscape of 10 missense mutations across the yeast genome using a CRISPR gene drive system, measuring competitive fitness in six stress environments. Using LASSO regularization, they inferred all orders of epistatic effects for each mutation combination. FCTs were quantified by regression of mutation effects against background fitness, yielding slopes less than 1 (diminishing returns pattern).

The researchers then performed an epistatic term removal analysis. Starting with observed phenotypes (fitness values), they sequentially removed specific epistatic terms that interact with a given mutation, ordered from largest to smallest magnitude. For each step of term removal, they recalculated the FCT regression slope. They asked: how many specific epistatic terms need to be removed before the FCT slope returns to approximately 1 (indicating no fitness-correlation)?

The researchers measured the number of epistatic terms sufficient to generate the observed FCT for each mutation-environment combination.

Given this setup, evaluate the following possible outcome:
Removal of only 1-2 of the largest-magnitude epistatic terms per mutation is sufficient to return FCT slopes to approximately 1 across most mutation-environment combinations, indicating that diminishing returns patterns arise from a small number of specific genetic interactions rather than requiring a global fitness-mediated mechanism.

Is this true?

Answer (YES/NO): NO